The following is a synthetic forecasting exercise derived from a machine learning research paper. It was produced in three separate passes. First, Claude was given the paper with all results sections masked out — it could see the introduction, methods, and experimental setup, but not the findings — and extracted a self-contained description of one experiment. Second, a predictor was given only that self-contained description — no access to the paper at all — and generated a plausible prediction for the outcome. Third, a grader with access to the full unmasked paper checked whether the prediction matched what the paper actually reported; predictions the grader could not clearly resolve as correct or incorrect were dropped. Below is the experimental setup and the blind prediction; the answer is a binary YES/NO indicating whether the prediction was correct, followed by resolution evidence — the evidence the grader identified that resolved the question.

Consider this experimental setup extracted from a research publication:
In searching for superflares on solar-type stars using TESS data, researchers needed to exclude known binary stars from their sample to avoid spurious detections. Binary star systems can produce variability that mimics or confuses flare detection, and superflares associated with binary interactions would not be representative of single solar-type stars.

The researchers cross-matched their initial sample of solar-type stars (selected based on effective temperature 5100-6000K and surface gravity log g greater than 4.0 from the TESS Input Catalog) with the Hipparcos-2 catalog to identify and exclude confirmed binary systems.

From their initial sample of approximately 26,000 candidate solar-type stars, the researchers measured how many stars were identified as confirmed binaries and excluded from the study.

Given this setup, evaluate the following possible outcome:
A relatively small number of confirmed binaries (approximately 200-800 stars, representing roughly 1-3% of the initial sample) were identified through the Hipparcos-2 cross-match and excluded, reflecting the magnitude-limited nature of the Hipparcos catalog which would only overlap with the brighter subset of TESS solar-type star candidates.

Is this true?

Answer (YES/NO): NO